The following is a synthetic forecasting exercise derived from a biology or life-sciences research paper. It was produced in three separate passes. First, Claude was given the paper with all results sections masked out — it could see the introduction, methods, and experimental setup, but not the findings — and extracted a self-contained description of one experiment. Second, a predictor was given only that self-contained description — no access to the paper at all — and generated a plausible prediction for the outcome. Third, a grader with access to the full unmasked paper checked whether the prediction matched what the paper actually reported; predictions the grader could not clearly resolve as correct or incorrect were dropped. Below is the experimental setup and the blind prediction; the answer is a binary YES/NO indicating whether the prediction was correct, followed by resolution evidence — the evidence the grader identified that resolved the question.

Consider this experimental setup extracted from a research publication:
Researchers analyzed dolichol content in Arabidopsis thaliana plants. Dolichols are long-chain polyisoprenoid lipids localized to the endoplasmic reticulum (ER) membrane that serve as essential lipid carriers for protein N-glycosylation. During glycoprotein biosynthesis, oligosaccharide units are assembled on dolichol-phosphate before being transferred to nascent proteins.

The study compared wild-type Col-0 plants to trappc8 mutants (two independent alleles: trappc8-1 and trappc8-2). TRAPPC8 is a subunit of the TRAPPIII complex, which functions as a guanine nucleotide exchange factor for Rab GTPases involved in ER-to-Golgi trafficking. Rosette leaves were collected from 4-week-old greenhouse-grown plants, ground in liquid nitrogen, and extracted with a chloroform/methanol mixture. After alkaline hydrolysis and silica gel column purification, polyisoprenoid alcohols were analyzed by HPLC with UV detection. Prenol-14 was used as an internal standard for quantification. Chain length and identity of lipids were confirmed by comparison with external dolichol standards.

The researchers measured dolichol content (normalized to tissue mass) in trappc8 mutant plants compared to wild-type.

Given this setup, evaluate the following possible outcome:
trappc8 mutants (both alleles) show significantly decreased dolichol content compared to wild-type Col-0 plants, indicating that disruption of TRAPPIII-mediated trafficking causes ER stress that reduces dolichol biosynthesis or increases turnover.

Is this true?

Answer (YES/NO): NO